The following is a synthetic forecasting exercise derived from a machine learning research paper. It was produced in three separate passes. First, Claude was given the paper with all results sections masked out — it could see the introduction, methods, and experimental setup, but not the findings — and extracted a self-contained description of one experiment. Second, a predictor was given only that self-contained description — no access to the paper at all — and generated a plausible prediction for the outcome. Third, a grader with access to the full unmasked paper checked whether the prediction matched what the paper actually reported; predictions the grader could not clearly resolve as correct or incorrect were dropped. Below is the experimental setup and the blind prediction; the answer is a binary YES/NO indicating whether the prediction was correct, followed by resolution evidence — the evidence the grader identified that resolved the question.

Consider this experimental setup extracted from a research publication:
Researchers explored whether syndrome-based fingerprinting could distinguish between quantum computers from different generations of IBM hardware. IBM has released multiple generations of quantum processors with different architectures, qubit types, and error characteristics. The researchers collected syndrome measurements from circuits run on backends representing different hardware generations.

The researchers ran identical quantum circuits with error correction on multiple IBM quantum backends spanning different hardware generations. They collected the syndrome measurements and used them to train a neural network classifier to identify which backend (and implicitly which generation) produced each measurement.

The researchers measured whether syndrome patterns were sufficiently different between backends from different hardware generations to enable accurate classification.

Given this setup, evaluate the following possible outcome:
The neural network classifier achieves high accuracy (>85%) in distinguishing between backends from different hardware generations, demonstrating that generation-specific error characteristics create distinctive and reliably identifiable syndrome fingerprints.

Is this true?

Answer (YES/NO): YES